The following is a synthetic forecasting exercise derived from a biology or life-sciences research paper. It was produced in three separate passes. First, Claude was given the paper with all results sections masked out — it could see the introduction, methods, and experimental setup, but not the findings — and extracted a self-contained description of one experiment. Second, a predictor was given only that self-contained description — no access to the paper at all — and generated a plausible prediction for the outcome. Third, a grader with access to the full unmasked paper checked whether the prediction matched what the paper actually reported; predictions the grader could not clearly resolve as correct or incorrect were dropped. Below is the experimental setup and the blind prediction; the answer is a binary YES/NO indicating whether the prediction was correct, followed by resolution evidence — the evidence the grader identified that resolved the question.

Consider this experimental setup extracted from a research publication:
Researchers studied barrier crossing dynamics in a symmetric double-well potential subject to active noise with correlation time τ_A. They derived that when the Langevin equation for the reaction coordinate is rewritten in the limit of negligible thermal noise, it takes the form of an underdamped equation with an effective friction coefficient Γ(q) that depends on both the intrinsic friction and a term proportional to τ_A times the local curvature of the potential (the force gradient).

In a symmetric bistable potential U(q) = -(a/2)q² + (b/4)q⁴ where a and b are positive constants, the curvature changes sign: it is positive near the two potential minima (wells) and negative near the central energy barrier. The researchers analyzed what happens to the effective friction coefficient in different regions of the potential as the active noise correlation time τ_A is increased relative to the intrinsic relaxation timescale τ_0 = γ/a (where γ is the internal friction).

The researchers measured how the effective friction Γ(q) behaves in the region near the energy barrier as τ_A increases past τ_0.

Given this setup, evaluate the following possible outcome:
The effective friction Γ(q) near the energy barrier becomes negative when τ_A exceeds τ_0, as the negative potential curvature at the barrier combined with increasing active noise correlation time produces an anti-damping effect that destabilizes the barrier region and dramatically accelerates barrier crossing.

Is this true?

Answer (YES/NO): YES